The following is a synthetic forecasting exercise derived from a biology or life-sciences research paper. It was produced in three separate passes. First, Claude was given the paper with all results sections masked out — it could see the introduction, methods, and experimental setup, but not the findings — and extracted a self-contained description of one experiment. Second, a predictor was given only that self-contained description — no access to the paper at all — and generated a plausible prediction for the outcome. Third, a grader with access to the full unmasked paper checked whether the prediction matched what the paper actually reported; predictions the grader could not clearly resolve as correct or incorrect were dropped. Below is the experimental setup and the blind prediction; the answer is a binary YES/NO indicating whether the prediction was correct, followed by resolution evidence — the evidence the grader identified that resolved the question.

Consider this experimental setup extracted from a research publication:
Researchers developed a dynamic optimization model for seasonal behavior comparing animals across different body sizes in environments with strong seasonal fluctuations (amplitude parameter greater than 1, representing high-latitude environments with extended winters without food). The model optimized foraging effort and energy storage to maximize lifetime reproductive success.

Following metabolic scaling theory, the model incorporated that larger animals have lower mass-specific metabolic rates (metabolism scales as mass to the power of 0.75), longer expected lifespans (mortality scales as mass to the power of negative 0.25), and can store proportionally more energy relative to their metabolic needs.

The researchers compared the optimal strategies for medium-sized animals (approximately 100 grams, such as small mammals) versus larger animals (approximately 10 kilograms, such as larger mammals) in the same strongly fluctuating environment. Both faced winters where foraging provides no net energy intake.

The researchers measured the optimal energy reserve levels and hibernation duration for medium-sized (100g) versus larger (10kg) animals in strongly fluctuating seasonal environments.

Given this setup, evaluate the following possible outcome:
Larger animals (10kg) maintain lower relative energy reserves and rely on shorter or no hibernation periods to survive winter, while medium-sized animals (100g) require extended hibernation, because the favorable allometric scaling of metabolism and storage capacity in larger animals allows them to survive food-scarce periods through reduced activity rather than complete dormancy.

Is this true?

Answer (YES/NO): NO